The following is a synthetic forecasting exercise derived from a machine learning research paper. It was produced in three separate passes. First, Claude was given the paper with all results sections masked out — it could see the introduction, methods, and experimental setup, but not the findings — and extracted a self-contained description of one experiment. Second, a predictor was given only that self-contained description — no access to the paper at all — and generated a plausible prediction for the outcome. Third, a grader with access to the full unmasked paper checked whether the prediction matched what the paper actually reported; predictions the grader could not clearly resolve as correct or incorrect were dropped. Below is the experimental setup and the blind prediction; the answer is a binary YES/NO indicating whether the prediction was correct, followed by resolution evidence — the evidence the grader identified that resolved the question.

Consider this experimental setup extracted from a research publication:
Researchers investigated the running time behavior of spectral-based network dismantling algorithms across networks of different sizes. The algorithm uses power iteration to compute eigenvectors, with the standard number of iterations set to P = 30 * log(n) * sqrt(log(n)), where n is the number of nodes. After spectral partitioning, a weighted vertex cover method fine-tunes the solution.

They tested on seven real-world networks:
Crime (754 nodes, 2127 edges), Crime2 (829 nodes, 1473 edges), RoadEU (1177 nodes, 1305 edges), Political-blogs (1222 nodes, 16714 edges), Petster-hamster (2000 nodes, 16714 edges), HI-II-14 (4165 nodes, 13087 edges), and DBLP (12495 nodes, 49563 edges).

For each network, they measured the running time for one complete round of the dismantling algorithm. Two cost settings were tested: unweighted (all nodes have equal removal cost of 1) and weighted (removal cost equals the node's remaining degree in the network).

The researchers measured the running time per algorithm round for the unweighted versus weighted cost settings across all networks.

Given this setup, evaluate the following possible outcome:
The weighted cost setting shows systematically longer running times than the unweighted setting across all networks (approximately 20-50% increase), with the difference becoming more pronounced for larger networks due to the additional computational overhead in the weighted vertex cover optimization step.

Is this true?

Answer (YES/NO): NO